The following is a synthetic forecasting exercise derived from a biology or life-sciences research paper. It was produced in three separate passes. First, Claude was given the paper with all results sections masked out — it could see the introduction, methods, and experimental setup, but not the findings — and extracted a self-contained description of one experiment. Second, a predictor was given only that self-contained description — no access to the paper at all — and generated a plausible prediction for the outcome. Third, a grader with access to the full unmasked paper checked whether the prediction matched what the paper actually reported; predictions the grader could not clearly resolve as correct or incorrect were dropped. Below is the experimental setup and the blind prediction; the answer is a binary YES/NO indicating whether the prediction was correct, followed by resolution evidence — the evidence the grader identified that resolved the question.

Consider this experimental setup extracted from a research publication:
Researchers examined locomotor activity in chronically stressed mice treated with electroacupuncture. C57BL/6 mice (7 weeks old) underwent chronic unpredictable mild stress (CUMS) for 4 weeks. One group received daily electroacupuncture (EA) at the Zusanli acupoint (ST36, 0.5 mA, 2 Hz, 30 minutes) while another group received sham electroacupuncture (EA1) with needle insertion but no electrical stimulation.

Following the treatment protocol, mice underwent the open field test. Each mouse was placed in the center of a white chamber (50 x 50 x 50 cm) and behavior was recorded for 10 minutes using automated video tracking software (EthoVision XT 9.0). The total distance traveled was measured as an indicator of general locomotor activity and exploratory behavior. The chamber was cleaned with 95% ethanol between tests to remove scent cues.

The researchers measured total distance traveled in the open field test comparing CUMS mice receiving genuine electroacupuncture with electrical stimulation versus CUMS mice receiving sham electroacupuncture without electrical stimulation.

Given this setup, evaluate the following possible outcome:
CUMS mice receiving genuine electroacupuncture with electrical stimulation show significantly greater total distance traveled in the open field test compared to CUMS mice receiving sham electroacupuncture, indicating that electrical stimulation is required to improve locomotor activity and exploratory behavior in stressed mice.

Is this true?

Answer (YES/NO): YES